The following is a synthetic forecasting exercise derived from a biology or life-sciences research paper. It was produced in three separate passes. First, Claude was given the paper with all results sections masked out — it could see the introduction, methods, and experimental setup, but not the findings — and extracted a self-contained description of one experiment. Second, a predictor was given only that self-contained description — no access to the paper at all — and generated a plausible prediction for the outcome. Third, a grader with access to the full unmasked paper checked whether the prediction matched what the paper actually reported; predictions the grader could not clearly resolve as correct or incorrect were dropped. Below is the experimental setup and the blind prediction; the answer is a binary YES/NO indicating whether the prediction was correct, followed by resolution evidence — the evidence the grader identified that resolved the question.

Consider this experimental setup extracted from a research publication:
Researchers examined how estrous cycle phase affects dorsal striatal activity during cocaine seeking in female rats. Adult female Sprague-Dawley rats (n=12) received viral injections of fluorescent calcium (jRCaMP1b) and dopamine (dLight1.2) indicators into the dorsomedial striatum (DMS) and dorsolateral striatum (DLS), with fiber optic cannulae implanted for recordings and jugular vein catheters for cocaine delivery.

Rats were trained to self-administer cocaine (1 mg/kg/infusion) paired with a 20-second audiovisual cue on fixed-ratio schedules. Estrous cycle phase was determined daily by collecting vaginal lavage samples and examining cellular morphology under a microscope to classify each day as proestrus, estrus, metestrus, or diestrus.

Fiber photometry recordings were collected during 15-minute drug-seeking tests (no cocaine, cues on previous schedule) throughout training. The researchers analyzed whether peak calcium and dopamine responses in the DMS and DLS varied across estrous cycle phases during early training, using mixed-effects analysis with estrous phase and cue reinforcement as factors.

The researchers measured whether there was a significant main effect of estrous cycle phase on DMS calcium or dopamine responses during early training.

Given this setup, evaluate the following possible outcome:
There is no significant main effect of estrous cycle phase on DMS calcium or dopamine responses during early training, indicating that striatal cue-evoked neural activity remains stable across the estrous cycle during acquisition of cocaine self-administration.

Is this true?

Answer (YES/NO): YES